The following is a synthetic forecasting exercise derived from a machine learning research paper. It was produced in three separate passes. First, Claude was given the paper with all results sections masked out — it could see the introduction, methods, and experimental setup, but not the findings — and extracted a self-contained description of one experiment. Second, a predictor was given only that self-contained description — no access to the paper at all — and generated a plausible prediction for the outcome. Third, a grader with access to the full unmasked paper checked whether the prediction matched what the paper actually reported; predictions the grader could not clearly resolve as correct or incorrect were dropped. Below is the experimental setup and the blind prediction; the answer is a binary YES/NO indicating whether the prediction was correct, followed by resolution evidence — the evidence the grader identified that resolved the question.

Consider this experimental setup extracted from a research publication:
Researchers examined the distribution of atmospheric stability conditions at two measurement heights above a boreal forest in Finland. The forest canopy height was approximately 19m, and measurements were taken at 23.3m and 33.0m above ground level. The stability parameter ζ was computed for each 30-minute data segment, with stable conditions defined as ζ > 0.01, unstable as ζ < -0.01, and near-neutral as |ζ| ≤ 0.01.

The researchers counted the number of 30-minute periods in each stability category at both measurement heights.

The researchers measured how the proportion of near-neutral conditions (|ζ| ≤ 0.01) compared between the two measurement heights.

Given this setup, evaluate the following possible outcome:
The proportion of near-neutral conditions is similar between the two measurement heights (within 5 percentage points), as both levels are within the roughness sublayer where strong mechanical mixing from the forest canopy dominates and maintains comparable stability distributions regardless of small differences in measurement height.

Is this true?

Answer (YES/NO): NO